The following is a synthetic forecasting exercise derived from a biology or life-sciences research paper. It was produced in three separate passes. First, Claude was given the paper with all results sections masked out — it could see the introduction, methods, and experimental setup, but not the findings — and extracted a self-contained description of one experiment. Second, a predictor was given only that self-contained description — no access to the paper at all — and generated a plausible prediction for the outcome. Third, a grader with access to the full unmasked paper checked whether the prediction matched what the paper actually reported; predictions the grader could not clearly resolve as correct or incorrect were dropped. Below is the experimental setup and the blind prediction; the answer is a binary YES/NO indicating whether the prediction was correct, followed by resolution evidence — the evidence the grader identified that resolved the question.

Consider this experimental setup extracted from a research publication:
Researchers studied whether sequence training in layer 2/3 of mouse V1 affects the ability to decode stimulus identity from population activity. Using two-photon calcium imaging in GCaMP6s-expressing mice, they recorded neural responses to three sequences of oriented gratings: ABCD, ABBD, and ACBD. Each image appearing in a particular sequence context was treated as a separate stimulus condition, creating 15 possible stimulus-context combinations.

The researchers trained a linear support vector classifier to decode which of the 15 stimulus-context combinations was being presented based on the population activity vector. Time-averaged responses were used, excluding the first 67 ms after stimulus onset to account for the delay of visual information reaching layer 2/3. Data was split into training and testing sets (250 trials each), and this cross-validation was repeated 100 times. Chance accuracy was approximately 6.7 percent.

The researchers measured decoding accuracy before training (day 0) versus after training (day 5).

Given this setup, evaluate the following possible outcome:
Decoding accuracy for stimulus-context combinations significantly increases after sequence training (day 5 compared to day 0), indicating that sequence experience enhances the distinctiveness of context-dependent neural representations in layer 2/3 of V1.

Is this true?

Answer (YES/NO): NO